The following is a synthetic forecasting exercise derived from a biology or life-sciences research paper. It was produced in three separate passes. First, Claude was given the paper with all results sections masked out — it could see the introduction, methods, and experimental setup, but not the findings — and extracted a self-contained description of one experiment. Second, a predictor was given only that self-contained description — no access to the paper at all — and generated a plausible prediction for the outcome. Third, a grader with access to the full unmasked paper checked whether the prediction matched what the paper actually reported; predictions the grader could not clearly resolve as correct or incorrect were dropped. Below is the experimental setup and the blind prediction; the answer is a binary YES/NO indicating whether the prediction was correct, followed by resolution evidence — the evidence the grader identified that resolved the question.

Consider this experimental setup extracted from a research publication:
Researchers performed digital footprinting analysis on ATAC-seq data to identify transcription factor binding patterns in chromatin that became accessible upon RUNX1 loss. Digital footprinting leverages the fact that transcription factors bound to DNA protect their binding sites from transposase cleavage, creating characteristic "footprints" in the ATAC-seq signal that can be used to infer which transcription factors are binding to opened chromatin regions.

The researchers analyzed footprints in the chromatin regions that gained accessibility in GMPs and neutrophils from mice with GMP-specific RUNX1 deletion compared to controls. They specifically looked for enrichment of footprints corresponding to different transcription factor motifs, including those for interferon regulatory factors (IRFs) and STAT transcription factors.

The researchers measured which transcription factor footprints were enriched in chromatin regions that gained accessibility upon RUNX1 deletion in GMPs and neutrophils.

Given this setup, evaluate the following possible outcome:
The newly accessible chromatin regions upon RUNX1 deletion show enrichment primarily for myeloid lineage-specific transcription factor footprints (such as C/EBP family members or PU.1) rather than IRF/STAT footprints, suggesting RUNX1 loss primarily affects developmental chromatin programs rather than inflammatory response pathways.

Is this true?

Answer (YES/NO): NO